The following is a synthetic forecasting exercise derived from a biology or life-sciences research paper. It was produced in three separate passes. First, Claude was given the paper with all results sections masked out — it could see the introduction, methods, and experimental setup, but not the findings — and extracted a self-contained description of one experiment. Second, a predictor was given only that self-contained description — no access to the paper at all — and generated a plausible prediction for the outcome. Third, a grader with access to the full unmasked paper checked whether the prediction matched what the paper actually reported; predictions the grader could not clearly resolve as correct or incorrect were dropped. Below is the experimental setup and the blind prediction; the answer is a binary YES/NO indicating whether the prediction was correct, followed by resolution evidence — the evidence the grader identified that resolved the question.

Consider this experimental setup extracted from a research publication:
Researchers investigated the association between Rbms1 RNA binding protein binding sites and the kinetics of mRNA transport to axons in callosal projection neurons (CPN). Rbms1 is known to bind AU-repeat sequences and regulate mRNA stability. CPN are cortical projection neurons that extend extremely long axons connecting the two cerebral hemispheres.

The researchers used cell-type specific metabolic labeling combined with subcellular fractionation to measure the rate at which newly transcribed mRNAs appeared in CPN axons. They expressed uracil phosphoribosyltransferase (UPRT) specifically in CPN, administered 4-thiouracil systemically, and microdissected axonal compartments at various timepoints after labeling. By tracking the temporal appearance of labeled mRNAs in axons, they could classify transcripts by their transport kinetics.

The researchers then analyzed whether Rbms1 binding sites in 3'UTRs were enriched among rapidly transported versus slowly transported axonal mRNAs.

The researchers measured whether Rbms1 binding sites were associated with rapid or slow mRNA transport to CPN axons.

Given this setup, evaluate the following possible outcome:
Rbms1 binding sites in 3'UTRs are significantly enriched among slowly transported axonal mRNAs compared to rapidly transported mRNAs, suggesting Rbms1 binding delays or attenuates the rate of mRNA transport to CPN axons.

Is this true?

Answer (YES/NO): NO